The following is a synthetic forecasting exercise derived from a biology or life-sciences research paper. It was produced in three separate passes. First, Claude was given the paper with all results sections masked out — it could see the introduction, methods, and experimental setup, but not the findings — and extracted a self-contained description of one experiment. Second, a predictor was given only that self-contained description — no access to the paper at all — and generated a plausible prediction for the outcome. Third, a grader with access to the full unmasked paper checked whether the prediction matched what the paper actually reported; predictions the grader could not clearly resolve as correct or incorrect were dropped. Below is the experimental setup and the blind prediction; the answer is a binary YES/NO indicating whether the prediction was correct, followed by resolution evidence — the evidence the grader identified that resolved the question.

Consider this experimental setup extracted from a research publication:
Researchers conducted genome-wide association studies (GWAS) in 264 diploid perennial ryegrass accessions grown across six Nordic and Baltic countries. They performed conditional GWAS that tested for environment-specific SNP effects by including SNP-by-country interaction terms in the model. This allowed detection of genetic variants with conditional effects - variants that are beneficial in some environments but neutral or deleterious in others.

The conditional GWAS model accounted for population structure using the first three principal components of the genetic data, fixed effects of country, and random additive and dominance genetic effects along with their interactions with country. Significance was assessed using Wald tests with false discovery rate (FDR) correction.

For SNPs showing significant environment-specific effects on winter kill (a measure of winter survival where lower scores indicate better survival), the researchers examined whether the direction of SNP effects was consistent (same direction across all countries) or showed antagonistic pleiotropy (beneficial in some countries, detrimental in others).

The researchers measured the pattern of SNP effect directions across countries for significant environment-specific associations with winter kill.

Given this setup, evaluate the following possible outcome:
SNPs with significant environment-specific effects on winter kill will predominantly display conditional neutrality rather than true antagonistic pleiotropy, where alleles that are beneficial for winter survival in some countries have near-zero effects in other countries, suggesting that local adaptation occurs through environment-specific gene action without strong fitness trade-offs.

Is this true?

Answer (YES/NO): YES